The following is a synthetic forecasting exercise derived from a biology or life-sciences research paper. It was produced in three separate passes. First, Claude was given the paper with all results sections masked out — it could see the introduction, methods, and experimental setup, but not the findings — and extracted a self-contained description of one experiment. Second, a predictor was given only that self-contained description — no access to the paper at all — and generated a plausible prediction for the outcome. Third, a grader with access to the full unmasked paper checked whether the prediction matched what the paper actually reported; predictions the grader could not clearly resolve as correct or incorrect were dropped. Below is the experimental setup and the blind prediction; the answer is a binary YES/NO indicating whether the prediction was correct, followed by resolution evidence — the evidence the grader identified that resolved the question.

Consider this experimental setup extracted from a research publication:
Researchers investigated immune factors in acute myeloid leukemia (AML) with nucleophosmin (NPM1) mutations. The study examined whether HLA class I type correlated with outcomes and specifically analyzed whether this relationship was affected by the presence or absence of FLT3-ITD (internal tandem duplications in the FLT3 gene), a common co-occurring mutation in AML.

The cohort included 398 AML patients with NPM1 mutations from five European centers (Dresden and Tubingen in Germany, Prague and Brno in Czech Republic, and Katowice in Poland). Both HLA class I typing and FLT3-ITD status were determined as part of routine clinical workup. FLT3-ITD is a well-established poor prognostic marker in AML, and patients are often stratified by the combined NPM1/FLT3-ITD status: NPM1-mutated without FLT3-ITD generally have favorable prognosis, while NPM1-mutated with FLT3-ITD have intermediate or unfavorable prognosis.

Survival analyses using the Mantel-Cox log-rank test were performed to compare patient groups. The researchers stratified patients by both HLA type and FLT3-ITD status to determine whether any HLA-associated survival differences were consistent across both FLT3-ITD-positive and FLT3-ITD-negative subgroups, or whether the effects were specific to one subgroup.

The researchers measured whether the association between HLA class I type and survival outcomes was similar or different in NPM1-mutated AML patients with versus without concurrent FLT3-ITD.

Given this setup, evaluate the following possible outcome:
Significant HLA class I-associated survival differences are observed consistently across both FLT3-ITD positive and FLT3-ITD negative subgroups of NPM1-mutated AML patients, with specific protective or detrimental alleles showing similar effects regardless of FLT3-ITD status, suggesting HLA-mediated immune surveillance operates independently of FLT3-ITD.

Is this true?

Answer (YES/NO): NO